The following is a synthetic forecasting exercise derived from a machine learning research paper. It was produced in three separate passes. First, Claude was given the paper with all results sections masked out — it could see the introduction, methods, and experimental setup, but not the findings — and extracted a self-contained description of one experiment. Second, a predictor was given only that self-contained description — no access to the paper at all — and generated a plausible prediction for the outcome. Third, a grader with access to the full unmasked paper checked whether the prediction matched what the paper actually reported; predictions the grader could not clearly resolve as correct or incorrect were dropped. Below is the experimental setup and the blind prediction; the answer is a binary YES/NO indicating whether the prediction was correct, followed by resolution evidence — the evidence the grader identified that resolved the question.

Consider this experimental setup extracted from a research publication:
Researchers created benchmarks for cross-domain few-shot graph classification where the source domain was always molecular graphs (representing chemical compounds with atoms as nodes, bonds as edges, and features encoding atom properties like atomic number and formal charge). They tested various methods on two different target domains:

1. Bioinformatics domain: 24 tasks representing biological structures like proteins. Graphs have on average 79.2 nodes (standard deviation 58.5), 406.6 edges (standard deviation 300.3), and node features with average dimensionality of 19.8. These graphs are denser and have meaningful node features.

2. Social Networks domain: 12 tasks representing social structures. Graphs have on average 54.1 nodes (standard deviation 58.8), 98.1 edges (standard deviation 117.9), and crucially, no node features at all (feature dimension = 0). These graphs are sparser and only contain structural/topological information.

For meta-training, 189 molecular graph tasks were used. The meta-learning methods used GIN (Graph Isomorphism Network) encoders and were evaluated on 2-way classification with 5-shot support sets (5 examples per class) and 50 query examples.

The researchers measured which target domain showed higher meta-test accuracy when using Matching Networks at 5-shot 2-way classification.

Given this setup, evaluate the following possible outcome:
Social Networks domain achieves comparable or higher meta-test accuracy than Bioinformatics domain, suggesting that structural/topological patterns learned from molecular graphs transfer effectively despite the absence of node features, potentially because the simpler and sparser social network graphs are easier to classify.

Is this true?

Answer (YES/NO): YES